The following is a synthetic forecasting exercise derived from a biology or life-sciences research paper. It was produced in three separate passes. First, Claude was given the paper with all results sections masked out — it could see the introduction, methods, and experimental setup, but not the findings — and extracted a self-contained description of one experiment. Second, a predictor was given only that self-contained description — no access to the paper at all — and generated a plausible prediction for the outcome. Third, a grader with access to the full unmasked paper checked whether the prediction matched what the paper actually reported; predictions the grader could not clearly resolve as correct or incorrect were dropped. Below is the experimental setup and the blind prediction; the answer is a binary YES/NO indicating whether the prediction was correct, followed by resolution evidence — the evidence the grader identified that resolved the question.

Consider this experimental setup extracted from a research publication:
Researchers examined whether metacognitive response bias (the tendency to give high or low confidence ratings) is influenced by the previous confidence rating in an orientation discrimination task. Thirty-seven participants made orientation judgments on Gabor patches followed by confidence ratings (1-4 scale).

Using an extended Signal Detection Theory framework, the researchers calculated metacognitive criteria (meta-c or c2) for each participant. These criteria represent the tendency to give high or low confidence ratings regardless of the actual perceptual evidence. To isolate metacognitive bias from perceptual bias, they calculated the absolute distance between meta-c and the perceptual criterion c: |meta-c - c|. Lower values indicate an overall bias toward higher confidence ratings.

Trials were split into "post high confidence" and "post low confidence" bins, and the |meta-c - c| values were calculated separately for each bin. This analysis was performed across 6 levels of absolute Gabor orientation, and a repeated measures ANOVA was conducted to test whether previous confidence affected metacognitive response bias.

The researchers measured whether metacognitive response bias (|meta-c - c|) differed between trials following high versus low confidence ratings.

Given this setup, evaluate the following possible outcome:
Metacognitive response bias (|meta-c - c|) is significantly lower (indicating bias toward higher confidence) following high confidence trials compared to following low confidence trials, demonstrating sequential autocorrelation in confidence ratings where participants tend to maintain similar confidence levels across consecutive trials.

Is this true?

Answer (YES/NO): YES